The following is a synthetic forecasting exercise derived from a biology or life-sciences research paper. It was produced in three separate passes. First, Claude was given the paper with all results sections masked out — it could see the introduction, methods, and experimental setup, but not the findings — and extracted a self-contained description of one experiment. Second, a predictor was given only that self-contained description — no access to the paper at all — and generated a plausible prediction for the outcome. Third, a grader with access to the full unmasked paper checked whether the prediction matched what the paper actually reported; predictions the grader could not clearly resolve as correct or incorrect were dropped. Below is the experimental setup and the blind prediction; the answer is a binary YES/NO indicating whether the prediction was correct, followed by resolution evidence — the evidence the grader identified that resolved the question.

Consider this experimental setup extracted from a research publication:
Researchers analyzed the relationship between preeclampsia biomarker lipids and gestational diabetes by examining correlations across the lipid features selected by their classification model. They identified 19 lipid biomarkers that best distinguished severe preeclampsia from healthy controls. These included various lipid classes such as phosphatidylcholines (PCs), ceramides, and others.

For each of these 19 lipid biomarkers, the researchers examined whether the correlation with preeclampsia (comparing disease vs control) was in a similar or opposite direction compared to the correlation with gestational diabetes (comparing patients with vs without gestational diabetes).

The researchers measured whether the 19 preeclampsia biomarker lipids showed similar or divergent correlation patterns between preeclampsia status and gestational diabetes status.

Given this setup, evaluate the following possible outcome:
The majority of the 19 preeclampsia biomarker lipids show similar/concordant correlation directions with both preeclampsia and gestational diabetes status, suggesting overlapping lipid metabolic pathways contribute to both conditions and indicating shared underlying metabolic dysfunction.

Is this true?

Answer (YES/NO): YES